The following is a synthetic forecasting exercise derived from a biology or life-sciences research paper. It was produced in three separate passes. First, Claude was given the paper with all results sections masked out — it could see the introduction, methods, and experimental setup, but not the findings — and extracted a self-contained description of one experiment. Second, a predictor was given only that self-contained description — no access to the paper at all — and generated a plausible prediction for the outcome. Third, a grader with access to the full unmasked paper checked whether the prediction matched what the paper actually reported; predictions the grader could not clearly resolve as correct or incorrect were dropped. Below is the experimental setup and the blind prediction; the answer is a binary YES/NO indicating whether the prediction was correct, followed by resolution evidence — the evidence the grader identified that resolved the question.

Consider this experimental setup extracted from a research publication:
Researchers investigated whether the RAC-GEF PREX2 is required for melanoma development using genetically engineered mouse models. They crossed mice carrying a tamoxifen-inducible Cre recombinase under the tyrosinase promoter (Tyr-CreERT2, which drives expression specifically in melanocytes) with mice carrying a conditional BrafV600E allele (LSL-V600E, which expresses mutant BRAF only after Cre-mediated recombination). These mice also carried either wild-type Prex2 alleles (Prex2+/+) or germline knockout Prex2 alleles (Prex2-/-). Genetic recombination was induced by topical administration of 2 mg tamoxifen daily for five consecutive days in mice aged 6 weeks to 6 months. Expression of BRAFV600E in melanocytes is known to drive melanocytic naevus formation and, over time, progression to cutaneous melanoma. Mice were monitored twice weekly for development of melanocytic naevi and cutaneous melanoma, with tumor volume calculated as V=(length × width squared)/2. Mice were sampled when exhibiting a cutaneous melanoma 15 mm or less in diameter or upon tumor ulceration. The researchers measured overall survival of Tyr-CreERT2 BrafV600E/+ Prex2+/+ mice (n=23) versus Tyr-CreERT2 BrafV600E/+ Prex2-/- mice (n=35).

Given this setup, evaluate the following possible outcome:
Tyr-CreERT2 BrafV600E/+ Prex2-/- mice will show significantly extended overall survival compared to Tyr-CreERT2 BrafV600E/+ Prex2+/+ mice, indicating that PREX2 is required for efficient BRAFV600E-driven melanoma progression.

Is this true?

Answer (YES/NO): NO